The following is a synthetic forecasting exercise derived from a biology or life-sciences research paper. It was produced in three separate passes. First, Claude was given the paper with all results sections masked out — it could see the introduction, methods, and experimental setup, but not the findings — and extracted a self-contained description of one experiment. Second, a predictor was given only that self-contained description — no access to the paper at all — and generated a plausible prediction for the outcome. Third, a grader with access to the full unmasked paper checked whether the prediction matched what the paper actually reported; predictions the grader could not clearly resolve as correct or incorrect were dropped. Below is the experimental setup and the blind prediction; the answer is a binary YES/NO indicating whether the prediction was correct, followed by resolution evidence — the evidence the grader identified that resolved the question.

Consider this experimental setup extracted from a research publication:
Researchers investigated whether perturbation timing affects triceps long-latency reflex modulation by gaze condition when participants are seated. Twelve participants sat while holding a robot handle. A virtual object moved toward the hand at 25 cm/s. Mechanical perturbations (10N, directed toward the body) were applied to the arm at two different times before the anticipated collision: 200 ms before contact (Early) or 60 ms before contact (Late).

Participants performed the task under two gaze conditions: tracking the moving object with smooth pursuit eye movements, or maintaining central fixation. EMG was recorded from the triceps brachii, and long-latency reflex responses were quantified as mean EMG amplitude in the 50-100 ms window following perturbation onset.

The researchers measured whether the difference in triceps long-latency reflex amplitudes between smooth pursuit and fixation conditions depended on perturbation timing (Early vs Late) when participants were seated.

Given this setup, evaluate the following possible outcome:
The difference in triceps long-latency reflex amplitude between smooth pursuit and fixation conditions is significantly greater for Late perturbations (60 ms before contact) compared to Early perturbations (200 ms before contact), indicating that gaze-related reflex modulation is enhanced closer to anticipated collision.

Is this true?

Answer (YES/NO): NO